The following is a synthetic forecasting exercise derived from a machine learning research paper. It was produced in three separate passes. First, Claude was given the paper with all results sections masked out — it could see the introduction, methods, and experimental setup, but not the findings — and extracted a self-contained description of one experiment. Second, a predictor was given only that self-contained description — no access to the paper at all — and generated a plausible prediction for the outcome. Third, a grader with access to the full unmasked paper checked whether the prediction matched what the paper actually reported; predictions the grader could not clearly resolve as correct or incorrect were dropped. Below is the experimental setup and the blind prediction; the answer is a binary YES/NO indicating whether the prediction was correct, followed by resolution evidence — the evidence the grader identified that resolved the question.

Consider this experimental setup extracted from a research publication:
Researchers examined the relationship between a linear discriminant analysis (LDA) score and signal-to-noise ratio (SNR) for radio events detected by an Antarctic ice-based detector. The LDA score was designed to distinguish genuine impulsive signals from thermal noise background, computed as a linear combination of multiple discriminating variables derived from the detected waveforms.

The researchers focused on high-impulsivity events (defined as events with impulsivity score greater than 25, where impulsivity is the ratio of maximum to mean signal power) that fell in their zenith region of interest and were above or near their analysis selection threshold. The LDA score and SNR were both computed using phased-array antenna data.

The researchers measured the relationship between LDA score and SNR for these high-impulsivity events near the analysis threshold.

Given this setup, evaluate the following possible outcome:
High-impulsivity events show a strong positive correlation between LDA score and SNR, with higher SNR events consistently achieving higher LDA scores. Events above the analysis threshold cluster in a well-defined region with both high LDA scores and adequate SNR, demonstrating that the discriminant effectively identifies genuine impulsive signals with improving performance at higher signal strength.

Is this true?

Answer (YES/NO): YES